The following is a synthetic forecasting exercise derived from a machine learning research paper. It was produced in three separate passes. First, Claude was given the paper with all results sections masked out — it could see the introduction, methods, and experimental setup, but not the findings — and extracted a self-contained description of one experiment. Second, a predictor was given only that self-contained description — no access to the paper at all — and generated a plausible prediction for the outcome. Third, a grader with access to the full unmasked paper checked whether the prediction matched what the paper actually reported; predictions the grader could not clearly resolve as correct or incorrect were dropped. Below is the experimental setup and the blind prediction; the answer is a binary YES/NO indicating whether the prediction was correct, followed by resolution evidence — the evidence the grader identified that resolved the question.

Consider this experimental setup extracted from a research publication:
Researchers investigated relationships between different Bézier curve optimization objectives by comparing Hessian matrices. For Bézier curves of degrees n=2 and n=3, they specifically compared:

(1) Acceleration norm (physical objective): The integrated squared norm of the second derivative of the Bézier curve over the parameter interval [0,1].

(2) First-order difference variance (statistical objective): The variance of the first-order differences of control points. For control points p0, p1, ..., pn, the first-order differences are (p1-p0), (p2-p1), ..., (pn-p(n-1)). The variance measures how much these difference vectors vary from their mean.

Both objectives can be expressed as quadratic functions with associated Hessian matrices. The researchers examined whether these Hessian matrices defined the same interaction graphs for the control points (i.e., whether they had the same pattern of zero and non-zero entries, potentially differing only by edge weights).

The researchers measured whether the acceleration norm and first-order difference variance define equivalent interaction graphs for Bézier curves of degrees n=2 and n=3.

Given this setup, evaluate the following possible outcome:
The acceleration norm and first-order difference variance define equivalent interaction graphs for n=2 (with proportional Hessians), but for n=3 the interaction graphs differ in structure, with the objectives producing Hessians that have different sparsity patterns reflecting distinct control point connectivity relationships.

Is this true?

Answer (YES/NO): NO